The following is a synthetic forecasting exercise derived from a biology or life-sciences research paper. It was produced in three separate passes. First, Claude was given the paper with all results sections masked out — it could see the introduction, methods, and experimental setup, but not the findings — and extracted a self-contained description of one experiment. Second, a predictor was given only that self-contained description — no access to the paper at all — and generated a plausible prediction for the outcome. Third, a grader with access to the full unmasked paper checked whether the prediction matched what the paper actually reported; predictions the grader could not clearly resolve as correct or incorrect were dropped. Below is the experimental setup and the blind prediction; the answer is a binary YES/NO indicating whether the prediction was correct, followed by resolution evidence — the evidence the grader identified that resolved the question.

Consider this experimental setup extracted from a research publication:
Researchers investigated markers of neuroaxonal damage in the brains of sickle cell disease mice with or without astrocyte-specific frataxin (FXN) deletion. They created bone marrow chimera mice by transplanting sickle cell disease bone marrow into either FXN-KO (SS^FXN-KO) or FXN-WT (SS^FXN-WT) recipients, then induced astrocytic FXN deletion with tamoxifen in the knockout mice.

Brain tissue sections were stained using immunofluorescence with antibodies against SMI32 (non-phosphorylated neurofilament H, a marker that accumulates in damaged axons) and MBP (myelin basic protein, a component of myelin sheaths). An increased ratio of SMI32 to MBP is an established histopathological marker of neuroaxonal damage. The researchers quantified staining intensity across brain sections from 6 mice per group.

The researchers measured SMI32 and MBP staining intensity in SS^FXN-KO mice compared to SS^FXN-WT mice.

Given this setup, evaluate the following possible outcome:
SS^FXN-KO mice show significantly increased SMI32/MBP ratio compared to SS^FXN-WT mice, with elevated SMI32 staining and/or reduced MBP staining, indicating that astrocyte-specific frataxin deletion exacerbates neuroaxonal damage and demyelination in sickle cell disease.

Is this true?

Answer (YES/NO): YES